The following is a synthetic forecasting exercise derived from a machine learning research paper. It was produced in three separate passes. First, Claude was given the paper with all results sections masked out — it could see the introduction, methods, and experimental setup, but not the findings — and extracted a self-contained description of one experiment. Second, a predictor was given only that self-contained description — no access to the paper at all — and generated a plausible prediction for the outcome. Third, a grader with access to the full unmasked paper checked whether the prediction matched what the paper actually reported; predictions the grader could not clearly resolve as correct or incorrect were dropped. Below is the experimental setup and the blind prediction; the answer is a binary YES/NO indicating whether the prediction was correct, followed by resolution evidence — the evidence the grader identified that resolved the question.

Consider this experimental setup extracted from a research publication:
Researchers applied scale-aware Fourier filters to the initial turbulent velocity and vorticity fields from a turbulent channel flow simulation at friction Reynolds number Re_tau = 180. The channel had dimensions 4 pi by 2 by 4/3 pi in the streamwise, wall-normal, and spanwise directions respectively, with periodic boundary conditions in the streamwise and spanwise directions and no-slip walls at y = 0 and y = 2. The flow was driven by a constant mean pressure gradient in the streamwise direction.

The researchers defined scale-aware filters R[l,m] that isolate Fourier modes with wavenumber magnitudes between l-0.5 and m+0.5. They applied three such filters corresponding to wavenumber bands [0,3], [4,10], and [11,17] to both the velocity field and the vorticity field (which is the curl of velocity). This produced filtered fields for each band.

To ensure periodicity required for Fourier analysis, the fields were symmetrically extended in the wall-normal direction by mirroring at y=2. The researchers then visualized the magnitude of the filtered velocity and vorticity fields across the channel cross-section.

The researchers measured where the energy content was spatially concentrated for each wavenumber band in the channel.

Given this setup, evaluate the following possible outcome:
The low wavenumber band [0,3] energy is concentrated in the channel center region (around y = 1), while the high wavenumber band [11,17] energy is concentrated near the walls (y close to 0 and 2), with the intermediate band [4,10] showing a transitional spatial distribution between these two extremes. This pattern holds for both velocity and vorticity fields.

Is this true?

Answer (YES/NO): NO